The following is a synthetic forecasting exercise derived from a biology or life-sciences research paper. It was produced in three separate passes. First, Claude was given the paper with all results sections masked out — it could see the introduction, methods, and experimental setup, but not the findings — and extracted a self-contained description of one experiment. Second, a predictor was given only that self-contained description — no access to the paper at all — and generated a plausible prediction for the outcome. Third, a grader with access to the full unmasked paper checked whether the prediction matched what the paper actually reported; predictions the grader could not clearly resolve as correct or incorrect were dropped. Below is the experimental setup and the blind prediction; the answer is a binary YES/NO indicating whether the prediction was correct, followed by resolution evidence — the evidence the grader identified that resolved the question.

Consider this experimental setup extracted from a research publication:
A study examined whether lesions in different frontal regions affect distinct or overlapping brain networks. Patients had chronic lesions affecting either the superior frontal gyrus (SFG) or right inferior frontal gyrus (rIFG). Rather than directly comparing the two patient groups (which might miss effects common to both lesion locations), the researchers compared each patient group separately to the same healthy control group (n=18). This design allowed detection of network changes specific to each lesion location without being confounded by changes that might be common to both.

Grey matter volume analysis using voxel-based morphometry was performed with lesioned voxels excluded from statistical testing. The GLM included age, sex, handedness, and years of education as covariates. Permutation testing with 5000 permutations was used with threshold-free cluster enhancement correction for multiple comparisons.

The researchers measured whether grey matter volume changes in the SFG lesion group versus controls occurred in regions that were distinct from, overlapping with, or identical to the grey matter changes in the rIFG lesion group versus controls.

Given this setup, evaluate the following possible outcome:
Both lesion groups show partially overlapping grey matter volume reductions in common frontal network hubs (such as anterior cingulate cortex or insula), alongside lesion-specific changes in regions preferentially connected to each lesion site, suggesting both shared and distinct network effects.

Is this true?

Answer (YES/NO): NO